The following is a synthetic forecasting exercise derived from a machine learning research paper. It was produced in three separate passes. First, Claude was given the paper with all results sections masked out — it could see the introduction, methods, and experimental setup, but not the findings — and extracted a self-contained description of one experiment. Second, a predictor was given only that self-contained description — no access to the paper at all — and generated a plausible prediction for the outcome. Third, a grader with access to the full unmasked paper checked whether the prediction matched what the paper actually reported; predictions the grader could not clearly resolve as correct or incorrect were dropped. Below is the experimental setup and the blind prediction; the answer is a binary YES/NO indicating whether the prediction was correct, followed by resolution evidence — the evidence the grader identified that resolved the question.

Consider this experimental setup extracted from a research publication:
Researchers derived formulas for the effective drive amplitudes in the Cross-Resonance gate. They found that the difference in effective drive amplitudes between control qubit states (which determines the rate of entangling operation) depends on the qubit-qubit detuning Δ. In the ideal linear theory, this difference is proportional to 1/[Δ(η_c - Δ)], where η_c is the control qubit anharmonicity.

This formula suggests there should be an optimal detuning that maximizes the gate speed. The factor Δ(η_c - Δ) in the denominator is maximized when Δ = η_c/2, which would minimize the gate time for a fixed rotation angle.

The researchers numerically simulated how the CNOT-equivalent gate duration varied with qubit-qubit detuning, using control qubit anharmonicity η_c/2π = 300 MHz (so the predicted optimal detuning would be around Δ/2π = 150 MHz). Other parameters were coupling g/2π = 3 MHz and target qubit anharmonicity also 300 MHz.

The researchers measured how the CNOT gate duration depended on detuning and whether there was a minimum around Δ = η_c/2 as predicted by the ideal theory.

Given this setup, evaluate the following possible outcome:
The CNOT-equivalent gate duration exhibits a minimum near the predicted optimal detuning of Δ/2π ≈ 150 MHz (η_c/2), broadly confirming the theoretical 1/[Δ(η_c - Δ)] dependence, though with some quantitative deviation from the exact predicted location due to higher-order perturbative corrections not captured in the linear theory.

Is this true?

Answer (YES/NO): NO